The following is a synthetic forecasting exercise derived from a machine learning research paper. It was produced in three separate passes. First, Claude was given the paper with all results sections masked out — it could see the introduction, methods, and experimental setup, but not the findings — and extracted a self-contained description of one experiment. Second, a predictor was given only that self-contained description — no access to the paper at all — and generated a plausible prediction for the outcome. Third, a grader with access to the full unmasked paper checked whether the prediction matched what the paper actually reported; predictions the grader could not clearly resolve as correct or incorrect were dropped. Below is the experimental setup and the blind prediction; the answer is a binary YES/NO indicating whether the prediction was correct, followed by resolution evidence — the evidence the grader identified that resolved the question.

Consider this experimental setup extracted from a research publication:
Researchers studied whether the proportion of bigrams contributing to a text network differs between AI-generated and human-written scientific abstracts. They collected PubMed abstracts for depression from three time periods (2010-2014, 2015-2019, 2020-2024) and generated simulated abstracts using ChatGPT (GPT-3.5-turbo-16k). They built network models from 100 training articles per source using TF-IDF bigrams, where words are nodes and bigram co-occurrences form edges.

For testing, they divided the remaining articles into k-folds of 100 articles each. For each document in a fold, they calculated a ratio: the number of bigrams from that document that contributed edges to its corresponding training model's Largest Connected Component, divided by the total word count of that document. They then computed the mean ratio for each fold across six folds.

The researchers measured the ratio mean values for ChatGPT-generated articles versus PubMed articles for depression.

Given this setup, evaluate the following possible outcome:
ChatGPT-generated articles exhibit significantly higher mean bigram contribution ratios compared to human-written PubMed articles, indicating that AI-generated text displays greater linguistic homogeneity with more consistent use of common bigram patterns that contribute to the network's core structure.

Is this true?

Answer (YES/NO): YES